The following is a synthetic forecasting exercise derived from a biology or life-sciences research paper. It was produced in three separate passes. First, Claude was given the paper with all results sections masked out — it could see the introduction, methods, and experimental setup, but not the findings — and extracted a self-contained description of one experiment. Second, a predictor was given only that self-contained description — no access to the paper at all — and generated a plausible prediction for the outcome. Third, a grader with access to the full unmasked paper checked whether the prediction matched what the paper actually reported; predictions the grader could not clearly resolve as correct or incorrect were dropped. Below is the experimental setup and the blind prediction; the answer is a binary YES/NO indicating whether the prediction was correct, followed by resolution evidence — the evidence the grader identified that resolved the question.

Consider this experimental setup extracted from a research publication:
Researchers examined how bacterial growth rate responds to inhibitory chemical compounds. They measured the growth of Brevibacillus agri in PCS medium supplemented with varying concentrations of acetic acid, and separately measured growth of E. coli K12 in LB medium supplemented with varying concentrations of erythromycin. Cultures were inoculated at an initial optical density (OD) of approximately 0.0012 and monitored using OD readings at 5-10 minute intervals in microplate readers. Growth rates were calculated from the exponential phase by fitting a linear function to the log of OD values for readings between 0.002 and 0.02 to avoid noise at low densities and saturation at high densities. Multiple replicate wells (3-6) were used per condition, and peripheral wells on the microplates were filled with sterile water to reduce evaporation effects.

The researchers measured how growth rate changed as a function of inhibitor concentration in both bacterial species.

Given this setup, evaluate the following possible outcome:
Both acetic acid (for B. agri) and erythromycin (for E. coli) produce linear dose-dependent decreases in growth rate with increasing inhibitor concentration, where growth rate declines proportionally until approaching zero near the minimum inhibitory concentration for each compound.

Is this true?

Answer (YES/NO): YES